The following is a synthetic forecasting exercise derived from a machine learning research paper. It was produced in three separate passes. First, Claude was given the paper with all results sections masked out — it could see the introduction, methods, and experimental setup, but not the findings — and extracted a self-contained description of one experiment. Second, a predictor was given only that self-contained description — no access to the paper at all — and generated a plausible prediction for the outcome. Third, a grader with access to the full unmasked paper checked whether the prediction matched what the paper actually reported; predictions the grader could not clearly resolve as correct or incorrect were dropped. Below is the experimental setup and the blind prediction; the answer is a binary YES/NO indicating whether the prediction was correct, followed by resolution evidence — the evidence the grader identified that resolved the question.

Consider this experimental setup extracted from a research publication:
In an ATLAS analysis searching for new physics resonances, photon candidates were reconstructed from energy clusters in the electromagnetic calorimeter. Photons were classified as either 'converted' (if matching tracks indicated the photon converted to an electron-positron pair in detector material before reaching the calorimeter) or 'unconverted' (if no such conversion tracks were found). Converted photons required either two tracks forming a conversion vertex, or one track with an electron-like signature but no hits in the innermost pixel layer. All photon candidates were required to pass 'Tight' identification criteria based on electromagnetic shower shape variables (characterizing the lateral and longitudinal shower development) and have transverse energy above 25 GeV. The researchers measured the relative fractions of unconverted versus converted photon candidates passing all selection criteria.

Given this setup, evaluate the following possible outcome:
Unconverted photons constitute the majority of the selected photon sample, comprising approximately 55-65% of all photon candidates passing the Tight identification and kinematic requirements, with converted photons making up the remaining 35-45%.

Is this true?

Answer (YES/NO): NO